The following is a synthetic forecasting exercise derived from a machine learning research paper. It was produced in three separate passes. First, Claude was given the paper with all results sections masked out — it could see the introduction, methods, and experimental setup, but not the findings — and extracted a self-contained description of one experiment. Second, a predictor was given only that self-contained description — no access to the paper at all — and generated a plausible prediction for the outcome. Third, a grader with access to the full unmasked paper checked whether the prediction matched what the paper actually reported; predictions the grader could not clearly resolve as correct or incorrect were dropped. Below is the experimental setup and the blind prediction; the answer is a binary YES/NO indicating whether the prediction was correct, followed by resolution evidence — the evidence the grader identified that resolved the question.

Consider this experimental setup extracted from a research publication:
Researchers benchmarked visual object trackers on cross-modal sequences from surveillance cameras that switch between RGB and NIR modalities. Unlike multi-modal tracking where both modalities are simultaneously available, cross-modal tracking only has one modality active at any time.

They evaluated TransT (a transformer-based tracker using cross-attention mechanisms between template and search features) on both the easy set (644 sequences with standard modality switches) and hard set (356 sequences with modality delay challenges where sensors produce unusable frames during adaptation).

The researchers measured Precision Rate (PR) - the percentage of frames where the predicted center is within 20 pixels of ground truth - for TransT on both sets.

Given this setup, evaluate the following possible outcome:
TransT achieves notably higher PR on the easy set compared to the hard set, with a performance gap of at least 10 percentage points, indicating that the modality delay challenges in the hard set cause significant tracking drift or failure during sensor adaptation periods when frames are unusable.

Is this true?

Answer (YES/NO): YES